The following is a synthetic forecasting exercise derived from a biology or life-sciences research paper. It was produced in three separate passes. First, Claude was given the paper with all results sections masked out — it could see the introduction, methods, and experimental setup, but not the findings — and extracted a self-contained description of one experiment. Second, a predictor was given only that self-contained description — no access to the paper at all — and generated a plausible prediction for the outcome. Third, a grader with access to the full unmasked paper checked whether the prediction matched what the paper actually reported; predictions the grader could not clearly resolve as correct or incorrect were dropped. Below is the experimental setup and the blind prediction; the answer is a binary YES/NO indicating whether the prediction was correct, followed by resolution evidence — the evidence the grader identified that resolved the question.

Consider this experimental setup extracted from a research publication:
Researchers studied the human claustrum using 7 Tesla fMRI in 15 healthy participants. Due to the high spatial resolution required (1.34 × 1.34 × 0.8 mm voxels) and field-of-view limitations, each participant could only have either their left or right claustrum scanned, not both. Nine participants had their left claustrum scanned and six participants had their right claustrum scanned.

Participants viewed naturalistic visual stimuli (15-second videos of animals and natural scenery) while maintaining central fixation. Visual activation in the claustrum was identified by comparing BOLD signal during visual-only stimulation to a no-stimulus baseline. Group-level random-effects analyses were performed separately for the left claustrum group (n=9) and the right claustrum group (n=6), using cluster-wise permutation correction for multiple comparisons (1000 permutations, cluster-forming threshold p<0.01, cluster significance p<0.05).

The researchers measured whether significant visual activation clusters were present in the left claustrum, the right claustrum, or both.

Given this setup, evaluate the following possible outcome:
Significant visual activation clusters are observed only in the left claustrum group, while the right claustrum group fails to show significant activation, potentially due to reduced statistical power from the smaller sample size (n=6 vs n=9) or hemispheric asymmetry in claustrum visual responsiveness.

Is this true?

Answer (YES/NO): NO